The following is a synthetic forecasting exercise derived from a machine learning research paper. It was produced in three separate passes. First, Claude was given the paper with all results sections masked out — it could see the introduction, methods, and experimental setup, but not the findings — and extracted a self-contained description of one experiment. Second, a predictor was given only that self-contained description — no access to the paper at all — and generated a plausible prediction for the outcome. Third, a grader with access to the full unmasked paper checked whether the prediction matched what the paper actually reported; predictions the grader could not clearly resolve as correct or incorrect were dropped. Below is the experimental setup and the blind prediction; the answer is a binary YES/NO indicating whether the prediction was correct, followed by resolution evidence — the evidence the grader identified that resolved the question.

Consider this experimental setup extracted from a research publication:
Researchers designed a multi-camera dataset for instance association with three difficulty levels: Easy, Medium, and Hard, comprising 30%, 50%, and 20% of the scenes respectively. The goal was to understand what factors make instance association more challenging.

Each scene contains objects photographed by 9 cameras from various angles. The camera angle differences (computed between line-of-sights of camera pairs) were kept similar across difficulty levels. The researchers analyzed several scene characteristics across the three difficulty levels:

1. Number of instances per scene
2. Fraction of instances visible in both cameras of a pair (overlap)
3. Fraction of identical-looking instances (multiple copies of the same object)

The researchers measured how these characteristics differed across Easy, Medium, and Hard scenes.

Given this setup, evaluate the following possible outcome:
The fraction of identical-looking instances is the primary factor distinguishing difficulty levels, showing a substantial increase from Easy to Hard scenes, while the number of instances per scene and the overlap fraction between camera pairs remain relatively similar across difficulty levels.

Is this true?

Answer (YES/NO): NO